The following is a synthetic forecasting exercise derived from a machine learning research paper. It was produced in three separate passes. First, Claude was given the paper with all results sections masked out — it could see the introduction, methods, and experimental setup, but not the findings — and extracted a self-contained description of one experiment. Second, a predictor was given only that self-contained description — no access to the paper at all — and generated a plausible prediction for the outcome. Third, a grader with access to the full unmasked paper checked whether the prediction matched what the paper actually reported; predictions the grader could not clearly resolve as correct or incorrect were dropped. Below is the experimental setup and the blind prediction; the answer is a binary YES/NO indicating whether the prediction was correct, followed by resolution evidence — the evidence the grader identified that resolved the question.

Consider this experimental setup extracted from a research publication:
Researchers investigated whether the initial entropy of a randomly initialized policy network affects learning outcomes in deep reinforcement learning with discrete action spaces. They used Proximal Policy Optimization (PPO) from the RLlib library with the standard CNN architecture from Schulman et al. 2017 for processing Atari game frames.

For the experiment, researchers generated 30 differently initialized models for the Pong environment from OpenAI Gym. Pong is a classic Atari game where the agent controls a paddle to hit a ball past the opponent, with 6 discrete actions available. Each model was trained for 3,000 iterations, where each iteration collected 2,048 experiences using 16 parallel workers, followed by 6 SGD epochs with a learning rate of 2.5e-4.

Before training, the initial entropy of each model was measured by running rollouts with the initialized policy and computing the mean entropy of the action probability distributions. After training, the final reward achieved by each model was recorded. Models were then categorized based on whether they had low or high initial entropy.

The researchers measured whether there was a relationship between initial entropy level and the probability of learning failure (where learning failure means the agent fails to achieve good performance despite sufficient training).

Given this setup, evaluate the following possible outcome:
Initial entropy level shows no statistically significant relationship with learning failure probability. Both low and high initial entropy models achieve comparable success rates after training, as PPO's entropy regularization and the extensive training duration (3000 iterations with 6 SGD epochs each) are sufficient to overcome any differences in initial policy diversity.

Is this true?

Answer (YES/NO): NO